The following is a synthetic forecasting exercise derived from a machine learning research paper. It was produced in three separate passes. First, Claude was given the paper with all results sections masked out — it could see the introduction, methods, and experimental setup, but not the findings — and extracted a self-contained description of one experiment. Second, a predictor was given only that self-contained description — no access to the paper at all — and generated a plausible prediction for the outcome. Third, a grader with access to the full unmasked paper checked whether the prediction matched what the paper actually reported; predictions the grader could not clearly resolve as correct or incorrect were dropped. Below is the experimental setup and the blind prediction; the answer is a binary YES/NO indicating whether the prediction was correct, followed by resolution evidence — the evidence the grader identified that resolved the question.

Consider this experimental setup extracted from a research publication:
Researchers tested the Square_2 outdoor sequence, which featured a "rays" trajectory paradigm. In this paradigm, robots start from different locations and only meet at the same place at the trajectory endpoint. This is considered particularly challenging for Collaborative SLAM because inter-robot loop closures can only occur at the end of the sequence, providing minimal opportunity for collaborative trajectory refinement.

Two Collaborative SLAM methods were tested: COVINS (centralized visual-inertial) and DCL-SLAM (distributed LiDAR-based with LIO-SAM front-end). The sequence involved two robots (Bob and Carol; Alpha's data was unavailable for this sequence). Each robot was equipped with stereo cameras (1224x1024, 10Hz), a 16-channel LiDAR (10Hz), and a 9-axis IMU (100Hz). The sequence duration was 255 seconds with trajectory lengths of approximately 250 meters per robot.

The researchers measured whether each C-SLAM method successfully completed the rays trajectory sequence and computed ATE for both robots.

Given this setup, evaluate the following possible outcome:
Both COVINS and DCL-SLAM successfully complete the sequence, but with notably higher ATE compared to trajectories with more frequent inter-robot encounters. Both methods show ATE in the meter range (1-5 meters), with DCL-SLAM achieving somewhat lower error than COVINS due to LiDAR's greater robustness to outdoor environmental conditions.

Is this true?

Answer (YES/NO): NO